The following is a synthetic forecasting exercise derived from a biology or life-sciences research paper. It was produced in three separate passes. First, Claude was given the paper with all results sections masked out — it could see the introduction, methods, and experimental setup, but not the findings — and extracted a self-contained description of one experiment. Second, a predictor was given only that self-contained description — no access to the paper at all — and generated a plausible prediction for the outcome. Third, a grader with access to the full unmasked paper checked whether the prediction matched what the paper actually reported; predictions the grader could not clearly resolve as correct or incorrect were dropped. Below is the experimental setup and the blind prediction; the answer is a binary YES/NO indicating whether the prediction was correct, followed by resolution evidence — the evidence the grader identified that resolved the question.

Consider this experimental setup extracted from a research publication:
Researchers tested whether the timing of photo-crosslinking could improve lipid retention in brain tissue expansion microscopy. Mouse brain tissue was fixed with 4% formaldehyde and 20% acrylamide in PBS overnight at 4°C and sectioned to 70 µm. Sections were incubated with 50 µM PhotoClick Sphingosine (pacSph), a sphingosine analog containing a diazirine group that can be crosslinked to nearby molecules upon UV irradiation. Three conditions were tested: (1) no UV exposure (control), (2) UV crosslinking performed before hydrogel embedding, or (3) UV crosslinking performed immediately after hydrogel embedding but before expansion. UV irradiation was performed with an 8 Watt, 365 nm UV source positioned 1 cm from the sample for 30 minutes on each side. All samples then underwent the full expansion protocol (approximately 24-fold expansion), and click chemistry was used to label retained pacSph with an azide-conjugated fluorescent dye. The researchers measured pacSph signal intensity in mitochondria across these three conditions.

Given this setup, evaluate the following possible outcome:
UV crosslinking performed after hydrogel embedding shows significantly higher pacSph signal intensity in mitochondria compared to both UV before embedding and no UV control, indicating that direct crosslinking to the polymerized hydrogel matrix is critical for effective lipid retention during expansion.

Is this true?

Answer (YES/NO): YES